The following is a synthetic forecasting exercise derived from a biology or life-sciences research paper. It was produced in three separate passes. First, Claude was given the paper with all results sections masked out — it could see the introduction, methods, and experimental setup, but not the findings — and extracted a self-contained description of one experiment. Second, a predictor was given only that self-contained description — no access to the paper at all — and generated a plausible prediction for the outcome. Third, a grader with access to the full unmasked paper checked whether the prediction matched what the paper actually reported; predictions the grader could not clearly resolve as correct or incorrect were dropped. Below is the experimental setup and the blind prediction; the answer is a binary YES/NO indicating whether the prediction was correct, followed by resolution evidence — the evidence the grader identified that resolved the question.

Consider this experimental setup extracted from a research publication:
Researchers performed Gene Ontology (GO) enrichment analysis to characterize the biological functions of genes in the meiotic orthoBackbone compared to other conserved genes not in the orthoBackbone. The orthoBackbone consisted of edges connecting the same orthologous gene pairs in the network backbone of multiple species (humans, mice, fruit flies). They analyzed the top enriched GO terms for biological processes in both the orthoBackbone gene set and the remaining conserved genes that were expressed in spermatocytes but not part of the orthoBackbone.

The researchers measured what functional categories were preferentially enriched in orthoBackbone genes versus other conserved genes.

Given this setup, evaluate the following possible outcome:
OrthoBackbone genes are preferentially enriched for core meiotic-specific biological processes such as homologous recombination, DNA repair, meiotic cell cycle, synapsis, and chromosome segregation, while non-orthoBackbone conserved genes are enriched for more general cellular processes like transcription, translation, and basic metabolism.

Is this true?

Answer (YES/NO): NO